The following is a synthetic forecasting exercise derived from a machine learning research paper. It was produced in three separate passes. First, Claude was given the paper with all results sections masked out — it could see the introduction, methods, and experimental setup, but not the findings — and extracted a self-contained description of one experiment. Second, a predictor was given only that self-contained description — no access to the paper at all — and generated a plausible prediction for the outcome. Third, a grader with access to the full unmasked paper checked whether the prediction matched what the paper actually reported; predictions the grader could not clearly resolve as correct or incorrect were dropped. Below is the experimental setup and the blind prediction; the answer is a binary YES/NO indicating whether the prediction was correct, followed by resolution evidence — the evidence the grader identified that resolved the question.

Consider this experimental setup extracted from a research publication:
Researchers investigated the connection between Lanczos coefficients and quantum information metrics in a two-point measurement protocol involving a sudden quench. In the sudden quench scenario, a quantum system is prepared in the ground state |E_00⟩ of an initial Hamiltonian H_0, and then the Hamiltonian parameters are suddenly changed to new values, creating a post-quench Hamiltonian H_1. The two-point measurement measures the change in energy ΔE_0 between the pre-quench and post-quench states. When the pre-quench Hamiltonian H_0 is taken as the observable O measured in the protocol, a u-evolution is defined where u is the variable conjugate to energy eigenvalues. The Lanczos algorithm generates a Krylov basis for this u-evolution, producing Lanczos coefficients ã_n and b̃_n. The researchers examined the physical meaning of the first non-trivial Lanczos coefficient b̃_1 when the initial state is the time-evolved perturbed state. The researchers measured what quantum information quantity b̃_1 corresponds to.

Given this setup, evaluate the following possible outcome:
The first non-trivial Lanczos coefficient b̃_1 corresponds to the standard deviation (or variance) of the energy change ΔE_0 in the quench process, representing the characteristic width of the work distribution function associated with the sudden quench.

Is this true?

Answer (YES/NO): YES